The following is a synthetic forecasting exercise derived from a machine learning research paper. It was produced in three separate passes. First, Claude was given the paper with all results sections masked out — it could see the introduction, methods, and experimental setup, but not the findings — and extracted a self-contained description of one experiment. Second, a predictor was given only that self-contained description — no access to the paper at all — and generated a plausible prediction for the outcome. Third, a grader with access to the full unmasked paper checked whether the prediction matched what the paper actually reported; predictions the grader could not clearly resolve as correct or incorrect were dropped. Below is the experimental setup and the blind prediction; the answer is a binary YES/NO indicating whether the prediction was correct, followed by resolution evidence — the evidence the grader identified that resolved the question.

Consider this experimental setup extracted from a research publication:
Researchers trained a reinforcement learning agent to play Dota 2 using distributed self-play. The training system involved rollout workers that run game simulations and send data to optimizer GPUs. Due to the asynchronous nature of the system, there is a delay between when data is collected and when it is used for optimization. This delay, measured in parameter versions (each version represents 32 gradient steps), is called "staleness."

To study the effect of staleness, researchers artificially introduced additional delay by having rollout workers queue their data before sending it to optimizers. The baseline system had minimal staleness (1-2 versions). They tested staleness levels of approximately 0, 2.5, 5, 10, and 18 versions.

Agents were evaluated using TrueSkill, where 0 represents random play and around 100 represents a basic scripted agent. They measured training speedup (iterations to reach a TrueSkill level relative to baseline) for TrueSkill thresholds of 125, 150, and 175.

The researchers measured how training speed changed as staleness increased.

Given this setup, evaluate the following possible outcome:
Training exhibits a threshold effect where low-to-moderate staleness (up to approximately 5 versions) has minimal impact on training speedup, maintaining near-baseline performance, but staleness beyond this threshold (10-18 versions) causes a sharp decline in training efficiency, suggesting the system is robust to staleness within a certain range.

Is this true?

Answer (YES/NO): NO